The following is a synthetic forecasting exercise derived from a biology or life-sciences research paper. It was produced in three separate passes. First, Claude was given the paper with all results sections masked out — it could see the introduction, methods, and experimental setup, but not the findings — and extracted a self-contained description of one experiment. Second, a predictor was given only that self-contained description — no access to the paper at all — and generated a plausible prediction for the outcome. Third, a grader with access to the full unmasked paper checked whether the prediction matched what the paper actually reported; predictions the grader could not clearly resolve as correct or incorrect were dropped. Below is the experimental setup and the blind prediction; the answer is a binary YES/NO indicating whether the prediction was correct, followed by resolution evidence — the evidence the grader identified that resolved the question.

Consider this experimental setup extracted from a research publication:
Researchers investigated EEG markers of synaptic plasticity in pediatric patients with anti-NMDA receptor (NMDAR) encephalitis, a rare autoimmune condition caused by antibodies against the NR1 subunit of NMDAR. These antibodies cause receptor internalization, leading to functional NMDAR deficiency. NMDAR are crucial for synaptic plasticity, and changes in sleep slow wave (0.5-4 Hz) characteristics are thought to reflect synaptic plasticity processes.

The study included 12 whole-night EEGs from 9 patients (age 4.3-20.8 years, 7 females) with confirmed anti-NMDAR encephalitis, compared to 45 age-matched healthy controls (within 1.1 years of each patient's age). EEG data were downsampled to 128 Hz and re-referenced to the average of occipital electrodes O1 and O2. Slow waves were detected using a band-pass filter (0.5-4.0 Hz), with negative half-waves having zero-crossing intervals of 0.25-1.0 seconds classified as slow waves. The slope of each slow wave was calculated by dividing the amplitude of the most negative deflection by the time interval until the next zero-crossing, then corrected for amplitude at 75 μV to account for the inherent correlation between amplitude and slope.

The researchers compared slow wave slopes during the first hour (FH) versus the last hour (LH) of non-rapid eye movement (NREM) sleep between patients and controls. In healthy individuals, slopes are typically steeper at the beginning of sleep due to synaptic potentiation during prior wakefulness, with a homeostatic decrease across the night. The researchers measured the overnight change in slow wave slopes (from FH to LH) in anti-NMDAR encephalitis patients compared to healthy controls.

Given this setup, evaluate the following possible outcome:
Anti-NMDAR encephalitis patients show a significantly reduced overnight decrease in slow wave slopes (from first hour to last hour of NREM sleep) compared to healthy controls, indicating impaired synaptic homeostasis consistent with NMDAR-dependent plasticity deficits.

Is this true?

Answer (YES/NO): YES